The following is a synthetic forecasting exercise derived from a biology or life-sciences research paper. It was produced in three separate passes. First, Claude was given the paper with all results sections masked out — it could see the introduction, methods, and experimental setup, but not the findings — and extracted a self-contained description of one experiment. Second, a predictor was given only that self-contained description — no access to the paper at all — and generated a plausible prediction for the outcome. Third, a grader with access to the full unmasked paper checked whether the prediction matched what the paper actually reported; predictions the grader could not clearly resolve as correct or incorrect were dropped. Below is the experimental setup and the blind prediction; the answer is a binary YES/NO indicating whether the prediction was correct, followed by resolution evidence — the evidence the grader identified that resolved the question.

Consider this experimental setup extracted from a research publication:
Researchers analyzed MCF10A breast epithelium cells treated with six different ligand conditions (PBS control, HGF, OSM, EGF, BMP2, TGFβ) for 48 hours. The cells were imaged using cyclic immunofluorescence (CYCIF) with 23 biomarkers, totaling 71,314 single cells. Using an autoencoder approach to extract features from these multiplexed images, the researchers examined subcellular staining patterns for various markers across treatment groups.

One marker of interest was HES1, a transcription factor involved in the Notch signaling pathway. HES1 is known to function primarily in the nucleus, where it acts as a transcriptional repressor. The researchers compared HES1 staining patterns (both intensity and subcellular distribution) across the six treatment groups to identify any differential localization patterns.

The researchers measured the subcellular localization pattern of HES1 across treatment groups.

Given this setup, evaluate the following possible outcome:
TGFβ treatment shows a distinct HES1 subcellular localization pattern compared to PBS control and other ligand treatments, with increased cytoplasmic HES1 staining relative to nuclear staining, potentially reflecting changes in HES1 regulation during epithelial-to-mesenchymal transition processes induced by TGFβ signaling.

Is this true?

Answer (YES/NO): NO